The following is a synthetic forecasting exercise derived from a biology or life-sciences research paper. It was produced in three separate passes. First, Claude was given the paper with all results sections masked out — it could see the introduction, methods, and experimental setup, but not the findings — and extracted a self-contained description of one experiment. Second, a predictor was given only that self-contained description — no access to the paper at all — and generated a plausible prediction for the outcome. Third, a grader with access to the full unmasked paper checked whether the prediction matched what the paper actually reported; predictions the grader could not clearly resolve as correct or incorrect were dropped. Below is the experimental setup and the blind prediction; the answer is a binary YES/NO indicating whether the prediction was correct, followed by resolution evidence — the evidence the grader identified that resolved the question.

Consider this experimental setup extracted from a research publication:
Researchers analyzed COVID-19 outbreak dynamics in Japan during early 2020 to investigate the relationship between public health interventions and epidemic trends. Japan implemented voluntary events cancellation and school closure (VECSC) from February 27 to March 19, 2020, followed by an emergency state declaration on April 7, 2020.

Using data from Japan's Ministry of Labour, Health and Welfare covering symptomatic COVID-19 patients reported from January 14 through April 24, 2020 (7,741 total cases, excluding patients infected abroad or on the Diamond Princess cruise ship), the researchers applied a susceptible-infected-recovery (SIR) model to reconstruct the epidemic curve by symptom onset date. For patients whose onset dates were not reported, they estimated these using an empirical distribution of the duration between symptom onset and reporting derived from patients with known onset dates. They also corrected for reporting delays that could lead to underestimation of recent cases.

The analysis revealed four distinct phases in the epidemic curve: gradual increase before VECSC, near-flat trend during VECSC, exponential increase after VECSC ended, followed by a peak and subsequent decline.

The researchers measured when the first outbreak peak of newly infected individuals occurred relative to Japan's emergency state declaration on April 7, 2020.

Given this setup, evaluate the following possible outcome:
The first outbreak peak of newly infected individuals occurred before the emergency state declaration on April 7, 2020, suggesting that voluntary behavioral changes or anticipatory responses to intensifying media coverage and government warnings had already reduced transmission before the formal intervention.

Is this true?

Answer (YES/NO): YES